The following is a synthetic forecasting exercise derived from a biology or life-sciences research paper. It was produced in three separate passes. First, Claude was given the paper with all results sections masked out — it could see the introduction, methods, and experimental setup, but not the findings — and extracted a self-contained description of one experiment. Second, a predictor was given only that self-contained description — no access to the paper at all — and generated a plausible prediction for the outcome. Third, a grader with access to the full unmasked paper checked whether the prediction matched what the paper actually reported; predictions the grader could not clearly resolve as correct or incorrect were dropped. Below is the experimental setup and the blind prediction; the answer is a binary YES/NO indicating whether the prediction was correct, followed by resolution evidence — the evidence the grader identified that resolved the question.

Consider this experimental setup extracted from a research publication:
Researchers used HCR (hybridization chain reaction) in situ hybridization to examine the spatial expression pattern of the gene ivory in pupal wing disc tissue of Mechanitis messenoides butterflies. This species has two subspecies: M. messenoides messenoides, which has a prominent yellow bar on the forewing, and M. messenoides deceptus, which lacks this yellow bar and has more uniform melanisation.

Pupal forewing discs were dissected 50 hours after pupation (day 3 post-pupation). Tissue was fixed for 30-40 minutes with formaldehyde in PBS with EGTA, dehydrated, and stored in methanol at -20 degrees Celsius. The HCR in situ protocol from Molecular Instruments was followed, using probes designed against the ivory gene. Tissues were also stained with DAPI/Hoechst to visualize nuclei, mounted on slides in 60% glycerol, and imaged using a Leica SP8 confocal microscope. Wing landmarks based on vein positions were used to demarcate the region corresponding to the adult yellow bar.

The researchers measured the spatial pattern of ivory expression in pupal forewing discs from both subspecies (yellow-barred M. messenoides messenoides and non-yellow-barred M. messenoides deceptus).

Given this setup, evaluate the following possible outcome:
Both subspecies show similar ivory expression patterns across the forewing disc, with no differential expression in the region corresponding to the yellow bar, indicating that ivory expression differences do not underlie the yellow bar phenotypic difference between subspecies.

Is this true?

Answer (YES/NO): NO